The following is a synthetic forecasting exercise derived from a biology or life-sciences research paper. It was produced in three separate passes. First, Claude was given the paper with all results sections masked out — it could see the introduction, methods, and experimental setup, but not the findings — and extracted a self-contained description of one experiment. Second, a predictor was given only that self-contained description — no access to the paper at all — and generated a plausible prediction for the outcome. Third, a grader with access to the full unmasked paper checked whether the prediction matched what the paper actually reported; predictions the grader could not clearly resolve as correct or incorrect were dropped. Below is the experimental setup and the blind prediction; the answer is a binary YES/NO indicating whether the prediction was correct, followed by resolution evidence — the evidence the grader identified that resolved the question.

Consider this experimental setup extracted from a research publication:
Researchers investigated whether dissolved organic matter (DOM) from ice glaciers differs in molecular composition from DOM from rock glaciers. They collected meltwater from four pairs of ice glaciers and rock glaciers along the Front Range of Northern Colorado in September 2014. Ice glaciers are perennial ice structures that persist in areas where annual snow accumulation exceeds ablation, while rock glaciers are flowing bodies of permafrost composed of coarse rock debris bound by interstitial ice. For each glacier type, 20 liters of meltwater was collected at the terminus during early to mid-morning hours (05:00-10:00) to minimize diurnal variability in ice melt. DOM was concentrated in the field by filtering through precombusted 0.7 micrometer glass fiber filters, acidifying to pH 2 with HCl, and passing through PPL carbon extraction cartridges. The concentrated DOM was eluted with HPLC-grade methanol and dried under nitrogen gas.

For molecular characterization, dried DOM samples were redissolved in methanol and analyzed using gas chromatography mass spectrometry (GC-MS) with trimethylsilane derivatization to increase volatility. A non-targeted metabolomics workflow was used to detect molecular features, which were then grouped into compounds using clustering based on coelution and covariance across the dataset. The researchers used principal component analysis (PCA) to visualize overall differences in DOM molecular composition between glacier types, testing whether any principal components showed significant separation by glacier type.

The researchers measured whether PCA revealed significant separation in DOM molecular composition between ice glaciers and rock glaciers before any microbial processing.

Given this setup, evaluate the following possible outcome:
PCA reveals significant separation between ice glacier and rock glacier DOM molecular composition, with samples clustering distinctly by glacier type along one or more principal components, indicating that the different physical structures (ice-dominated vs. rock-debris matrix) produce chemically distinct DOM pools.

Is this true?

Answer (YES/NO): YES